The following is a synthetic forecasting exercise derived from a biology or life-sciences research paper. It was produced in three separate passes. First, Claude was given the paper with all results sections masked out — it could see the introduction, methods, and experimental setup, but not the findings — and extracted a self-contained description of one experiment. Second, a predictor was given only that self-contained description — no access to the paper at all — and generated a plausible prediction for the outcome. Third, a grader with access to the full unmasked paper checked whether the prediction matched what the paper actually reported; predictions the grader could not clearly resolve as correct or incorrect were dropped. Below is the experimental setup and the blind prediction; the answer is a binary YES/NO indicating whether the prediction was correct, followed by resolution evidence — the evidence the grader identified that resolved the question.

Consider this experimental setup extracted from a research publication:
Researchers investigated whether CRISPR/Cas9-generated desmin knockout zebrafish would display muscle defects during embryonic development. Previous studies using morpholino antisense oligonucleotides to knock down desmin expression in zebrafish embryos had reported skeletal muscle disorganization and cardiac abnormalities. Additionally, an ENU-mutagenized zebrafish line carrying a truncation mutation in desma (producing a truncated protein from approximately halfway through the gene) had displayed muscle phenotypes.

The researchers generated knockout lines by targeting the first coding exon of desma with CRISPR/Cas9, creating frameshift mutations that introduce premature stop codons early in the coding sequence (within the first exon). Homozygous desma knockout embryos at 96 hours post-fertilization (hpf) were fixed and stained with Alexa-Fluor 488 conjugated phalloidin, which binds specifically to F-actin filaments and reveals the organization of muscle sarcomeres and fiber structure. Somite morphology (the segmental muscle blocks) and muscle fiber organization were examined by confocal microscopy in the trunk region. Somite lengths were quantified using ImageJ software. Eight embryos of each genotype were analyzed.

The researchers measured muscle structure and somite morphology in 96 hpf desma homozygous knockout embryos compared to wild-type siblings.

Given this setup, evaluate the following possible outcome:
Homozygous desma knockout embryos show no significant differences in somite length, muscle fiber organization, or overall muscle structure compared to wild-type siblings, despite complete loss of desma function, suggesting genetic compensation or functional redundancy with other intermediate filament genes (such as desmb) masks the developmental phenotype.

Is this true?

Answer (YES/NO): NO